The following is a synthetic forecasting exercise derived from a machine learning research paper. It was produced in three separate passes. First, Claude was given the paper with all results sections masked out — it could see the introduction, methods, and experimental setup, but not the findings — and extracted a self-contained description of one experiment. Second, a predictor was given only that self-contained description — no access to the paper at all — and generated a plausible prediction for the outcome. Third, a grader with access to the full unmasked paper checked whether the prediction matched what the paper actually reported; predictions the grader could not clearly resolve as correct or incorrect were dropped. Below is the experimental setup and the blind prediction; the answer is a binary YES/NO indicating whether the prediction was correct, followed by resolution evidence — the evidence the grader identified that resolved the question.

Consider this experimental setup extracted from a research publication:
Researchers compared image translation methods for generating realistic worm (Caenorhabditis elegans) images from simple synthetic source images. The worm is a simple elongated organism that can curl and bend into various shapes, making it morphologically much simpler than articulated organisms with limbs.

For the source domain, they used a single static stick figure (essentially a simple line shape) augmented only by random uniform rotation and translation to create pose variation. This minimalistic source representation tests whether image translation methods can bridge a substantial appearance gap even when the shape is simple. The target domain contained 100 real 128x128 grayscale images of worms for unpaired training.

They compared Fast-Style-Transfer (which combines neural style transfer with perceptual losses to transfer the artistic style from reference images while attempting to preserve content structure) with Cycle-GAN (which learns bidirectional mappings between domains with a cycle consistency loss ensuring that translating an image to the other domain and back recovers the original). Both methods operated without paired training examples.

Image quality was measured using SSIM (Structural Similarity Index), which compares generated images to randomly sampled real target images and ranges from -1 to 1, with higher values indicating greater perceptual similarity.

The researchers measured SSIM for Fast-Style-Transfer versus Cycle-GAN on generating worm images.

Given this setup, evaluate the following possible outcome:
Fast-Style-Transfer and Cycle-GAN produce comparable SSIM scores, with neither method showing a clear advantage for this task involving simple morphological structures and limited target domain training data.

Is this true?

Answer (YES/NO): NO